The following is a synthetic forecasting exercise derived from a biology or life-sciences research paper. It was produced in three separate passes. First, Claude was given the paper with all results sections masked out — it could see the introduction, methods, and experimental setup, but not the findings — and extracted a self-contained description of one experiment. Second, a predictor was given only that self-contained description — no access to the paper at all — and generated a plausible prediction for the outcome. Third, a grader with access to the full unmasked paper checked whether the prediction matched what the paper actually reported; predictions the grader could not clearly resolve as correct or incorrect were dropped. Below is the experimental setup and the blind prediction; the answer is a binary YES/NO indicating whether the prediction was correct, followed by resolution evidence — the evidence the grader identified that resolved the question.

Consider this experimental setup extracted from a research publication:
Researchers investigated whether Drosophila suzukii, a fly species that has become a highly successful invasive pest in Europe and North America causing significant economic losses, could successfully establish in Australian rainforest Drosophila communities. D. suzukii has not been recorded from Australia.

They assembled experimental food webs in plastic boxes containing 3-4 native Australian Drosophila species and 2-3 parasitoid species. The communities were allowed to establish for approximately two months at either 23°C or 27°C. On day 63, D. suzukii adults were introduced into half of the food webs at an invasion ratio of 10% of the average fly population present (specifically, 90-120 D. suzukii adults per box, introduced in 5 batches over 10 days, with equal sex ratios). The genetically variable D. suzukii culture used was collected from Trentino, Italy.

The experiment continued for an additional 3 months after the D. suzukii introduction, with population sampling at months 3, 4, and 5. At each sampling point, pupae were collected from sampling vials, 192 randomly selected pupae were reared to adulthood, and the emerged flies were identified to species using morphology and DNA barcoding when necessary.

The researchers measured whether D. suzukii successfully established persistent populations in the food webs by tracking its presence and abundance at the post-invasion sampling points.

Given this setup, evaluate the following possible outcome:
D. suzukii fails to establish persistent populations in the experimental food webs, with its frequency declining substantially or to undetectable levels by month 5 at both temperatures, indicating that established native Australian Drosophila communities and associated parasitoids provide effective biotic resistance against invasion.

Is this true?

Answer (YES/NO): YES